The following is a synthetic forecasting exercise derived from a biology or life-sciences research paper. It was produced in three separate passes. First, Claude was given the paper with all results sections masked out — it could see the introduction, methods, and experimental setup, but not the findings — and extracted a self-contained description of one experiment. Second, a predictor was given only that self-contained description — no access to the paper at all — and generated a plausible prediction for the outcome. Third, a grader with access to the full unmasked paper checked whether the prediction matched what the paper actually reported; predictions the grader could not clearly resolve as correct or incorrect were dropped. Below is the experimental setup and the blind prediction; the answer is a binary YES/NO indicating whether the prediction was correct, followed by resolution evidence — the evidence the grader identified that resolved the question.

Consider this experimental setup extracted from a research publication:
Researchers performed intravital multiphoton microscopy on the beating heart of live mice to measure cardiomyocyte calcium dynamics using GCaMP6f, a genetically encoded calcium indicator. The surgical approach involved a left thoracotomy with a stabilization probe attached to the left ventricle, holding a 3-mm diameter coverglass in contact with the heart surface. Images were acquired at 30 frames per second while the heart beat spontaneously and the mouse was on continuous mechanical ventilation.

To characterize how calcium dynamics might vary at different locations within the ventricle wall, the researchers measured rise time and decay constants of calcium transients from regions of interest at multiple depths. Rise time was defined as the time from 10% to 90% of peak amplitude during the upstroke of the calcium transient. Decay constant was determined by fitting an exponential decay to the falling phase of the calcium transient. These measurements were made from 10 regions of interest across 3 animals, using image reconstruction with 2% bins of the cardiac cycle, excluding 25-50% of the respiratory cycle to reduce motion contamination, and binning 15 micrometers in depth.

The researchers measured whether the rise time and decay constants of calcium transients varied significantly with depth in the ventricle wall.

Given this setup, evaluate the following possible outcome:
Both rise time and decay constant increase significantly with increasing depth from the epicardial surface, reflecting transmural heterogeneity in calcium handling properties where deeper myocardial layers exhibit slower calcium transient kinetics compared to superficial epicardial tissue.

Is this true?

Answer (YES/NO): NO